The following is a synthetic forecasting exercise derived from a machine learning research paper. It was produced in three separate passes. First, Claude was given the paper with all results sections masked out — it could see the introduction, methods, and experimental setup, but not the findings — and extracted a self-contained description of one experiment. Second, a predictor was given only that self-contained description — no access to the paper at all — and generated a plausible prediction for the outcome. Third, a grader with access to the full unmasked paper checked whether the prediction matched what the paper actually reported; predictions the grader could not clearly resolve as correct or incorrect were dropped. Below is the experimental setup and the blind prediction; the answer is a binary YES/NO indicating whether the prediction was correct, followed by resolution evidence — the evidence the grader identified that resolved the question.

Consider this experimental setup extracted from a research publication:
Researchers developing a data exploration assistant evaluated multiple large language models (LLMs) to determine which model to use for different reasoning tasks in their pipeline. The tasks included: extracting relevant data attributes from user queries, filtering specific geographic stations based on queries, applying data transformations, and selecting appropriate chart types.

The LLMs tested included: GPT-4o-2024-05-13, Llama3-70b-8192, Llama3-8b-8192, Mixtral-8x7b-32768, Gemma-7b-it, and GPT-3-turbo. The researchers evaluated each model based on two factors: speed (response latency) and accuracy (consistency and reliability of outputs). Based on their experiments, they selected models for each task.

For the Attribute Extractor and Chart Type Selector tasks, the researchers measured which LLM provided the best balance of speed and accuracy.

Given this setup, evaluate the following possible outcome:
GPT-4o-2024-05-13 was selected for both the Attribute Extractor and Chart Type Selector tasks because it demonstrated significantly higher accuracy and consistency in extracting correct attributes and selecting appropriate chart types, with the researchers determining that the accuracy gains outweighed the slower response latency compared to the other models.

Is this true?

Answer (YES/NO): NO